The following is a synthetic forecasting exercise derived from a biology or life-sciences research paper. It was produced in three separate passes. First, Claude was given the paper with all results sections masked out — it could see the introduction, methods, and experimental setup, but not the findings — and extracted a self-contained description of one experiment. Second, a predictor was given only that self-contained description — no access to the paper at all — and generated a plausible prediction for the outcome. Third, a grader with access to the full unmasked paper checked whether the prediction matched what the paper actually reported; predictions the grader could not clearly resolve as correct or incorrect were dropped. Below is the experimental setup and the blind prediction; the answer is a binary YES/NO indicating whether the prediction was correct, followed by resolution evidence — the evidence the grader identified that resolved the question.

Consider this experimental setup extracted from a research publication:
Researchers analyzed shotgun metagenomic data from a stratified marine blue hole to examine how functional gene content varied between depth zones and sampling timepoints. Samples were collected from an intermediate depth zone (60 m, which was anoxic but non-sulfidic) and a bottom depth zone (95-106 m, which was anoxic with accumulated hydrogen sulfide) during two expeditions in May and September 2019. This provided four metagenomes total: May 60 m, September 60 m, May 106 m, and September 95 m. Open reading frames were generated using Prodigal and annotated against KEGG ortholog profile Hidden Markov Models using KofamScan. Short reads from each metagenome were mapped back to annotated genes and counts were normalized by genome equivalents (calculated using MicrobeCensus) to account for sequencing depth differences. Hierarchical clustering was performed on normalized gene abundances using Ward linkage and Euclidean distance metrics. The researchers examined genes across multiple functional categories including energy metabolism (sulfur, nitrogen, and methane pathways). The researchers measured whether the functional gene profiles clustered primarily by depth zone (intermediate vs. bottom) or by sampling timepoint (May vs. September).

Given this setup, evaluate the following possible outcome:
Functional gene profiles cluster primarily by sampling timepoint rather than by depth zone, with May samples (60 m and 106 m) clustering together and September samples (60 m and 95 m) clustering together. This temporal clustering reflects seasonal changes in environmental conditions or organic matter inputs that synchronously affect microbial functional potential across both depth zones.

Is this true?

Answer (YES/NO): NO